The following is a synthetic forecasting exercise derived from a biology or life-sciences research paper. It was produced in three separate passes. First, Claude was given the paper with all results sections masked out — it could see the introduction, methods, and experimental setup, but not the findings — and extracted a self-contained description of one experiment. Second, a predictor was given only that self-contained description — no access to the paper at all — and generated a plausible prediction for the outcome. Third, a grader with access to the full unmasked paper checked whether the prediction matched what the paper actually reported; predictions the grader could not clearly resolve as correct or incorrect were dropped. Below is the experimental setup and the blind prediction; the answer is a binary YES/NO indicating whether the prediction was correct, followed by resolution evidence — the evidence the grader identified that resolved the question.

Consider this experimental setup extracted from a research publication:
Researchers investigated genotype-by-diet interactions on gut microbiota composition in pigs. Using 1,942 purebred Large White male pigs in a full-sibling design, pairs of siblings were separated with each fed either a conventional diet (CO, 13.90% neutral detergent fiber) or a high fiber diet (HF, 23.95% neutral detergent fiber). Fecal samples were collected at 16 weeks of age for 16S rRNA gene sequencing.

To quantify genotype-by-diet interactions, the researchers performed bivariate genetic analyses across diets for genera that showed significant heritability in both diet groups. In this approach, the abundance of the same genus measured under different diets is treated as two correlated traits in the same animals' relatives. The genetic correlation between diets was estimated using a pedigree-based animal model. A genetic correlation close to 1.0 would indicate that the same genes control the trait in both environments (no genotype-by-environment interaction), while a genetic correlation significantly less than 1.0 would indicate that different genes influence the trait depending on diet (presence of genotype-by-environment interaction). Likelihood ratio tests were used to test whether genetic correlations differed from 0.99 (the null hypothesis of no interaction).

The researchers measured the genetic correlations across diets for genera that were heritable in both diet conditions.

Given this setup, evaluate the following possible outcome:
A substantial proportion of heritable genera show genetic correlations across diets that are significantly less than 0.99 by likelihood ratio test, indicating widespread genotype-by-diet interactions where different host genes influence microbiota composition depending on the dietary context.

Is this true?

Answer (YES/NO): NO